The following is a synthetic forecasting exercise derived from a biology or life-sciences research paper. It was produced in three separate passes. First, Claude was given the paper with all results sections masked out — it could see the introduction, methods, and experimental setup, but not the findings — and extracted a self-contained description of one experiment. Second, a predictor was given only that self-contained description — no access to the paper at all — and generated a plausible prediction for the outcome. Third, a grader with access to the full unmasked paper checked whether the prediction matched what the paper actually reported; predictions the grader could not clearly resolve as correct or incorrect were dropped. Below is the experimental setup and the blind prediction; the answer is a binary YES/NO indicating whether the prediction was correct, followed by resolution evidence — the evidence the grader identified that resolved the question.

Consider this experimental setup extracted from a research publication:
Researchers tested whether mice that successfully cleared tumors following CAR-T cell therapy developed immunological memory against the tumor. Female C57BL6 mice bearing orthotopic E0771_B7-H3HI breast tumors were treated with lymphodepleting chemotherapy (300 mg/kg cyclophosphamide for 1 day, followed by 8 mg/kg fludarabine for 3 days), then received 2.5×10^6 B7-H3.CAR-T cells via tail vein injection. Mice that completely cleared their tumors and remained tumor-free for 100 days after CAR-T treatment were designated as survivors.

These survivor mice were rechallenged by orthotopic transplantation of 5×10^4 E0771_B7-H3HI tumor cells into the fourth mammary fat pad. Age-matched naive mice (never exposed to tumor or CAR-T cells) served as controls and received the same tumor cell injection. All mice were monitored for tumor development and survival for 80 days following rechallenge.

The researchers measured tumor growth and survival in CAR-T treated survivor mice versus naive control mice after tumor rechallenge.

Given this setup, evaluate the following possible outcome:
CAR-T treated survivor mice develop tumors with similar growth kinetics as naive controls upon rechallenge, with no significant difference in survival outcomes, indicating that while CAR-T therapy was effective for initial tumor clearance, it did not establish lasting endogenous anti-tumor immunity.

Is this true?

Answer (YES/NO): NO